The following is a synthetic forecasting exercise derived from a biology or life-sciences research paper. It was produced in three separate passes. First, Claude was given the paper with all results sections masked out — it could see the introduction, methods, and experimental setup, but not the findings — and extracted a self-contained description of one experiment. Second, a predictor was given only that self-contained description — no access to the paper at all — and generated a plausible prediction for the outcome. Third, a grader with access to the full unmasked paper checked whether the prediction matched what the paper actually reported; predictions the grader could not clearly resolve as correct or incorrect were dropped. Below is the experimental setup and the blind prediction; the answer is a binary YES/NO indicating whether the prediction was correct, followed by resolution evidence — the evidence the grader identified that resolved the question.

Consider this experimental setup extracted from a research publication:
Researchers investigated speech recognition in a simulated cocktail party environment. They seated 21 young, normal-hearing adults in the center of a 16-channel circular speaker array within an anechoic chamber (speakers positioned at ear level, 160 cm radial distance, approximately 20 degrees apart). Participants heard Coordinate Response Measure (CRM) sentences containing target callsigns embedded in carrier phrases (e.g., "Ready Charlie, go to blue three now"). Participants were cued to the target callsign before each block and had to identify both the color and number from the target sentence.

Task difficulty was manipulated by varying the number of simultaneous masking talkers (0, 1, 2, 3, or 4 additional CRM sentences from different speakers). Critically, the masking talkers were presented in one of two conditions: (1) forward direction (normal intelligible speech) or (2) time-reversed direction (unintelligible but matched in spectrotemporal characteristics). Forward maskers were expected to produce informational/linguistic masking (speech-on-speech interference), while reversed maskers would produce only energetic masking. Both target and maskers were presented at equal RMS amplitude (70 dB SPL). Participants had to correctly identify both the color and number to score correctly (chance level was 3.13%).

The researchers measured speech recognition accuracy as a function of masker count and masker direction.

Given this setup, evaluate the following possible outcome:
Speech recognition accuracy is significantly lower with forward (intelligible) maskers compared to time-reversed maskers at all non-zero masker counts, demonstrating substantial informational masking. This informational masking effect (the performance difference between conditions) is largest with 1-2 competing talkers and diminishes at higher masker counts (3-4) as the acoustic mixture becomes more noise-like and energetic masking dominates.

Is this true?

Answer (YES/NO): NO